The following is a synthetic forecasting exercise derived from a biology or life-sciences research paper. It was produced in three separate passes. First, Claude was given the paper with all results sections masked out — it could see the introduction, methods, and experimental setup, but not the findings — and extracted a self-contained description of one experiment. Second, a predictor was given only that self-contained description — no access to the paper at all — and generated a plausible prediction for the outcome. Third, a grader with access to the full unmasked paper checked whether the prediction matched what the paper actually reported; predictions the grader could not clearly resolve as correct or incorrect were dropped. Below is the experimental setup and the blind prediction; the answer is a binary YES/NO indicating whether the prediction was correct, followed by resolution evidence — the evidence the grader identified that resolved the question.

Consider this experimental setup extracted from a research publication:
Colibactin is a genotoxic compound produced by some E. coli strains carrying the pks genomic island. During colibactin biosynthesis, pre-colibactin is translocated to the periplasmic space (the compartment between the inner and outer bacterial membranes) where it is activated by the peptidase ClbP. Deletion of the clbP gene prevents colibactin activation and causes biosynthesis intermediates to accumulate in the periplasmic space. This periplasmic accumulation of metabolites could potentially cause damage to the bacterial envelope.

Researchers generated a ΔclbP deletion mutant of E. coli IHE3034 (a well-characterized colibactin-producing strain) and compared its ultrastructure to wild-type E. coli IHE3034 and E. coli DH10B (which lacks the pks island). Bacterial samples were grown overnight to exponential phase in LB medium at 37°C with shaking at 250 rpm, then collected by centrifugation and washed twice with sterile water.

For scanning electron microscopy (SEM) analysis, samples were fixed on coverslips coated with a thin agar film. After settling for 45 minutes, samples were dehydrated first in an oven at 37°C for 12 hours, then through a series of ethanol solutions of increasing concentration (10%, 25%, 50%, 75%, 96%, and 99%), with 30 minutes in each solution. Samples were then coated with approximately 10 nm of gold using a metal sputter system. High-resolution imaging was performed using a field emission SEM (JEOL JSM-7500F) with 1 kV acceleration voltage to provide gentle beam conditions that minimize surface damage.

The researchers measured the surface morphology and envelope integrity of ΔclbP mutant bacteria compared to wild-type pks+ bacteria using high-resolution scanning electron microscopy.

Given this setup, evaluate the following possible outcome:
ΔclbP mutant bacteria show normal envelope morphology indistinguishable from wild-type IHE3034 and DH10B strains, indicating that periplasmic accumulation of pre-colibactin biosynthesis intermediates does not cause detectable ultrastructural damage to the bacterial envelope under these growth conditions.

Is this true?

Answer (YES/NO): YES